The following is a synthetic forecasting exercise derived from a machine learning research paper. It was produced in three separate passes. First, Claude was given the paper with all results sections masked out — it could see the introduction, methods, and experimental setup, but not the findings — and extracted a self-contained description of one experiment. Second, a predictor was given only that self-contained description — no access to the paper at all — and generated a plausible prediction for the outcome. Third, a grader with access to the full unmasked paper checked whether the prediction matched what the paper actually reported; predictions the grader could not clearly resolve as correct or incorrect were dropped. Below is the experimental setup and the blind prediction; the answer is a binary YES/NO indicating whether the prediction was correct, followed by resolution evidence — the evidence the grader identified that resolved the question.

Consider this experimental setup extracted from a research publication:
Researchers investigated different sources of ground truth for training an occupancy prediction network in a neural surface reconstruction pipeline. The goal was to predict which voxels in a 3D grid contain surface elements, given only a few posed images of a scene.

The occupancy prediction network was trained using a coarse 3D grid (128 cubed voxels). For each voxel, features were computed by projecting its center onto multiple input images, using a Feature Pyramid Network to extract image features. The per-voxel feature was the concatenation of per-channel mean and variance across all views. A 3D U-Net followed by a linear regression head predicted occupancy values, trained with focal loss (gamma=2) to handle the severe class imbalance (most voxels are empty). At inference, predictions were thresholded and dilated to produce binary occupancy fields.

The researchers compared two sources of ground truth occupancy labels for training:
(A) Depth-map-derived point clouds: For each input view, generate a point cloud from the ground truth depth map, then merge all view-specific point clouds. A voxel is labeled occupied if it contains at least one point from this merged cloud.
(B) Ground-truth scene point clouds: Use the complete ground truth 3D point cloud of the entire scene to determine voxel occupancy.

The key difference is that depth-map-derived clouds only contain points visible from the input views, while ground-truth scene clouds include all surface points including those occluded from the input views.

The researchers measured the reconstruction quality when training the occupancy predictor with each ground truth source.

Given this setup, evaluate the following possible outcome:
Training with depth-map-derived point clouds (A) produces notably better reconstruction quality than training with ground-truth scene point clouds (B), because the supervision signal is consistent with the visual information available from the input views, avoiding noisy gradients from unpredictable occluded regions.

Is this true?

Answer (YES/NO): YES